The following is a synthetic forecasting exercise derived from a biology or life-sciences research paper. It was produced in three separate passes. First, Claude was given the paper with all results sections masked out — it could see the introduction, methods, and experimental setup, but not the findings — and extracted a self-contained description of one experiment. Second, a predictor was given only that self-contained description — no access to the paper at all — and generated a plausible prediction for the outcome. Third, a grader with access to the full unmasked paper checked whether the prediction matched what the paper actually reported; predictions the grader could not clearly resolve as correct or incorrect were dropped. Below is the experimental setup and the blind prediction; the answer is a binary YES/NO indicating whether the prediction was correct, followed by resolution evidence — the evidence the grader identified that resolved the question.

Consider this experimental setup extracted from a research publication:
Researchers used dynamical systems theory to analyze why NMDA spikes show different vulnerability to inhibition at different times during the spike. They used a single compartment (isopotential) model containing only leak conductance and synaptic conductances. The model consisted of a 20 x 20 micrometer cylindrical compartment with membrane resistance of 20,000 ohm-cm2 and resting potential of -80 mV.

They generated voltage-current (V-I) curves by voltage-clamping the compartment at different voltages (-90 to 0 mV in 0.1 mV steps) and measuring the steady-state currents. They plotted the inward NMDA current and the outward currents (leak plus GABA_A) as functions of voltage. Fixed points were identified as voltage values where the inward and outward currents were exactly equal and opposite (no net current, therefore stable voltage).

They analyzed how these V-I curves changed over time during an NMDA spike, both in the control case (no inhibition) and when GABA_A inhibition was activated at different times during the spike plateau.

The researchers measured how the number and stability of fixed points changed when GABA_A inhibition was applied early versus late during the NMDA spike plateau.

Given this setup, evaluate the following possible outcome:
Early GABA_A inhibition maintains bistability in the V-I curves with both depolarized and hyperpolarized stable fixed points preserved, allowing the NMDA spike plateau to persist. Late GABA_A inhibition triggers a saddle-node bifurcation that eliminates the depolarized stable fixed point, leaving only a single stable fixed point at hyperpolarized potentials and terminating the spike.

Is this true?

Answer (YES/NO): NO